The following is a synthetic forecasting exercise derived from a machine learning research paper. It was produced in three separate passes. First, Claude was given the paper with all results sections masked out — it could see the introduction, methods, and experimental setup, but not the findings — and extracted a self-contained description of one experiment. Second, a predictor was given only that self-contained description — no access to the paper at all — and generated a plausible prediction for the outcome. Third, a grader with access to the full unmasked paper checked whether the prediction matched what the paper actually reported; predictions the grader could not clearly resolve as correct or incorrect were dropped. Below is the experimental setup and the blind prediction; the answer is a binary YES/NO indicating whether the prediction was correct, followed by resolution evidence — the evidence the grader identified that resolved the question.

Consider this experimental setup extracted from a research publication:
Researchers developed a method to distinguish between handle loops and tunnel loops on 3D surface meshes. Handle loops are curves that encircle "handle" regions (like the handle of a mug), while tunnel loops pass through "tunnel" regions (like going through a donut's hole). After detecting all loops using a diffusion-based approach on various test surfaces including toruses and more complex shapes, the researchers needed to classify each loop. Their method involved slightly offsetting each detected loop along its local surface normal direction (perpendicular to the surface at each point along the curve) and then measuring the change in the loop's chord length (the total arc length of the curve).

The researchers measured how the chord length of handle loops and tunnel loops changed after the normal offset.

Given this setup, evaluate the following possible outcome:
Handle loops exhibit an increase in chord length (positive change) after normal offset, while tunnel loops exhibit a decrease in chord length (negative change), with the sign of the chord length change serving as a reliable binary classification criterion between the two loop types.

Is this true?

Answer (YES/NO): YES